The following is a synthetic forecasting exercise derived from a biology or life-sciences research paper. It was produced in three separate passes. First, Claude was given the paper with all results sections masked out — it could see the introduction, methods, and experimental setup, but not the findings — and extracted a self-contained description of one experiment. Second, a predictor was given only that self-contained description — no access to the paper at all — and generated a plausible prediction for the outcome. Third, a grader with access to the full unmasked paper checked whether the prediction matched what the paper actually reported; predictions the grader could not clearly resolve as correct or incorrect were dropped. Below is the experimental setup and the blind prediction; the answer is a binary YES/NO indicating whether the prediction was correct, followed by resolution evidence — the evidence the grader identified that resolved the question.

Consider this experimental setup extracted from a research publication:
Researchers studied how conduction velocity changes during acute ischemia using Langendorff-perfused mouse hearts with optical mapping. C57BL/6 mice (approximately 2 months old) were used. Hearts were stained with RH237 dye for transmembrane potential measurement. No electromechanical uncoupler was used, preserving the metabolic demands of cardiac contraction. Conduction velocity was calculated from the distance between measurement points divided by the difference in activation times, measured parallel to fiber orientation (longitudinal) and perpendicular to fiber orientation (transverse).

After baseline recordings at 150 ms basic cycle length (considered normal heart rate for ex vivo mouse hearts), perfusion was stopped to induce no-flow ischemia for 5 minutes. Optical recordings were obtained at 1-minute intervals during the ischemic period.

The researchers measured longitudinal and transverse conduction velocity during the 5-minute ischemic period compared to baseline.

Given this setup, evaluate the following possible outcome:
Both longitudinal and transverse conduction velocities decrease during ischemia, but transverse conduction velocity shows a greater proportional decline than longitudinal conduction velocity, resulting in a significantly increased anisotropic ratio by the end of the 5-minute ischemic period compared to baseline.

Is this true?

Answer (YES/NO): NO